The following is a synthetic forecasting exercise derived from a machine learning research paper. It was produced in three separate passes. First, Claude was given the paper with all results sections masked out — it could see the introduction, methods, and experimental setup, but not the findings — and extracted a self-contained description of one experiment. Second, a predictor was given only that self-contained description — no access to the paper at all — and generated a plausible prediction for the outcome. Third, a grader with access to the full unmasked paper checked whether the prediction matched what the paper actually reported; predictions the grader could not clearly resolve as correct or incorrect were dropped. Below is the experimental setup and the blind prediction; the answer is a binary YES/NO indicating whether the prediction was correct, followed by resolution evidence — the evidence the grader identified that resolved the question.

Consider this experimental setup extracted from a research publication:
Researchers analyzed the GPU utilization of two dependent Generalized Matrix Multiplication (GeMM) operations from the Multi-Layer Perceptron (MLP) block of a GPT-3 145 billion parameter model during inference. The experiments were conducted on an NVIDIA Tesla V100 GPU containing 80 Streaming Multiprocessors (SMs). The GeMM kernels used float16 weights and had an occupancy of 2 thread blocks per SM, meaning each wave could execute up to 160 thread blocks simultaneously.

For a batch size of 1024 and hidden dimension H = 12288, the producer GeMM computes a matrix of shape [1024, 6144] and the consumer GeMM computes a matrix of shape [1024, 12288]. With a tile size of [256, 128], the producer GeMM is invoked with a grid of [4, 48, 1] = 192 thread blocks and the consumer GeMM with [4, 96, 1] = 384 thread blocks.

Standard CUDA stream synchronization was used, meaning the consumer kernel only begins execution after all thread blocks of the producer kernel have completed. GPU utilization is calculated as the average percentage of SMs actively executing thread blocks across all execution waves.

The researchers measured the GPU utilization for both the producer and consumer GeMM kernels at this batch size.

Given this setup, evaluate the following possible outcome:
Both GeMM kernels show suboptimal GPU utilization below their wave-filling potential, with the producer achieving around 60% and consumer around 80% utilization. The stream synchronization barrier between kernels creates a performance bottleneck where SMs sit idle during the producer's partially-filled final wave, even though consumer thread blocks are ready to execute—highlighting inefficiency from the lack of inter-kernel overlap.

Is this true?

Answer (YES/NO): YES